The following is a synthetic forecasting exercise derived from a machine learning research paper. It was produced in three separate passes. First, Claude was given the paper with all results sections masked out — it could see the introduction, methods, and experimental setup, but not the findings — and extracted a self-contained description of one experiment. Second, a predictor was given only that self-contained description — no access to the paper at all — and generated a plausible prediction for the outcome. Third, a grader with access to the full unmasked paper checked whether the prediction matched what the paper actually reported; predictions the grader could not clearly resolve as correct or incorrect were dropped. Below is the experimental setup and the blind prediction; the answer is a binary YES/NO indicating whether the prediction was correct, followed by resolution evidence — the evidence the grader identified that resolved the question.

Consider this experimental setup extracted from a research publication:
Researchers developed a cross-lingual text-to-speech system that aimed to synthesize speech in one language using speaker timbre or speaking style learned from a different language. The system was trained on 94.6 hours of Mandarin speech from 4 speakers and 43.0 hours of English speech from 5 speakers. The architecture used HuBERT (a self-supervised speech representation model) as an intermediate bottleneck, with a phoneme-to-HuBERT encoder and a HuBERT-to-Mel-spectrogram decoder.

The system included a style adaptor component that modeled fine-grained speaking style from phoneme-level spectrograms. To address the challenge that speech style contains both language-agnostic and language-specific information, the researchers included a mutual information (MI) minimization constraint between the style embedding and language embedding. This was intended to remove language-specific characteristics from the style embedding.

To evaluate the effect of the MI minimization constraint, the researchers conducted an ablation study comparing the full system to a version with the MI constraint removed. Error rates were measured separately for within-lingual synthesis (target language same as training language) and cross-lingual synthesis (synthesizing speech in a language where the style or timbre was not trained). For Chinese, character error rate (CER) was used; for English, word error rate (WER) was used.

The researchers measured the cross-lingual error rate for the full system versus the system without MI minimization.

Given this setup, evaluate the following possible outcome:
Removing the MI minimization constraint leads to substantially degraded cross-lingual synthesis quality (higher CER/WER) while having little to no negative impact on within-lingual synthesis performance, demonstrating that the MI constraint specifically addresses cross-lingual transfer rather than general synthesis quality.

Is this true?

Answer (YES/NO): YES